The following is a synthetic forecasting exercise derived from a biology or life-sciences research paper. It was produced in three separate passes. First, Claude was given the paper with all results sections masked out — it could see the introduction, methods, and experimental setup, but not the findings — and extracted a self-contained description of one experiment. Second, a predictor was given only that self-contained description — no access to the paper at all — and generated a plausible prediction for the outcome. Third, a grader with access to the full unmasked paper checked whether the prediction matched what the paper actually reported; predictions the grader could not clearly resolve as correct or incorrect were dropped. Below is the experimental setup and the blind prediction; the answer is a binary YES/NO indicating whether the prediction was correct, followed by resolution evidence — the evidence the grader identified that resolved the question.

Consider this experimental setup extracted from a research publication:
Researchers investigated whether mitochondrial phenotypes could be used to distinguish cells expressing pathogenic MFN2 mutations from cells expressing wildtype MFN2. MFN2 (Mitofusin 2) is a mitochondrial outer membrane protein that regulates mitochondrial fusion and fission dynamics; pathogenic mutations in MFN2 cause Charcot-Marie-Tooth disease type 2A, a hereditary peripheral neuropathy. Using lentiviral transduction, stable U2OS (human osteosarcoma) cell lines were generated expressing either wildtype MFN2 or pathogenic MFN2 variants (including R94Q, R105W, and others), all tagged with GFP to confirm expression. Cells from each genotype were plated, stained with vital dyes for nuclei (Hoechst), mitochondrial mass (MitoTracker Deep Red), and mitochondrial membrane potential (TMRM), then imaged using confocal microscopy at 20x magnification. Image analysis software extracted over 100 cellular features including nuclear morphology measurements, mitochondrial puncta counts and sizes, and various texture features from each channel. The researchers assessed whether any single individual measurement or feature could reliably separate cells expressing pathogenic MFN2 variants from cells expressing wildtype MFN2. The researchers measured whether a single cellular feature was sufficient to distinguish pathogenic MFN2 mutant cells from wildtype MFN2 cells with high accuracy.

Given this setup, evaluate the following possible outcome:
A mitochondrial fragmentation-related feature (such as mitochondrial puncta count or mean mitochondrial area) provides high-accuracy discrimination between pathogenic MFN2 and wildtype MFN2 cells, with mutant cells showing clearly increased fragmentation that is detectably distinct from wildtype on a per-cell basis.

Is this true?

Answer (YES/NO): NO